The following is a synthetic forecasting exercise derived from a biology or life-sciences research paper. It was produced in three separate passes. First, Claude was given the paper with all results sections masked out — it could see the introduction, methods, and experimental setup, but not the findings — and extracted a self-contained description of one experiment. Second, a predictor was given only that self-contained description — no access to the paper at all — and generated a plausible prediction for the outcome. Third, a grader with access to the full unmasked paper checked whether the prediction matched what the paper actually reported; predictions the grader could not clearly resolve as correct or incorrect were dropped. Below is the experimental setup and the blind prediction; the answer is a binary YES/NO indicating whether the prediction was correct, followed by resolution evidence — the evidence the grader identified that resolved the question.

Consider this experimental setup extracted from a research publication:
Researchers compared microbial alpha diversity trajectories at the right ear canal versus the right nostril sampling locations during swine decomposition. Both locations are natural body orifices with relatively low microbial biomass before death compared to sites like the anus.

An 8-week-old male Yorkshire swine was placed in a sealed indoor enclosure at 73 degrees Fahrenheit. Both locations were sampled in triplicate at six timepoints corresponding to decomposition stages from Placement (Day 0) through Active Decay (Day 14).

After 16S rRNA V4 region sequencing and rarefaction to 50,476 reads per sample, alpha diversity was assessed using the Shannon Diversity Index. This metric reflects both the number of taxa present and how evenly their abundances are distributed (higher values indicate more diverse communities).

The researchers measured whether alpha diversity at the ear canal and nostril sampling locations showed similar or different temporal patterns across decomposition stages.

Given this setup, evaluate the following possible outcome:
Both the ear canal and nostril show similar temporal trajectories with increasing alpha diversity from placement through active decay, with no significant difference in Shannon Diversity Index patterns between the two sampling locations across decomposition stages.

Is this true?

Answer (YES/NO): NO